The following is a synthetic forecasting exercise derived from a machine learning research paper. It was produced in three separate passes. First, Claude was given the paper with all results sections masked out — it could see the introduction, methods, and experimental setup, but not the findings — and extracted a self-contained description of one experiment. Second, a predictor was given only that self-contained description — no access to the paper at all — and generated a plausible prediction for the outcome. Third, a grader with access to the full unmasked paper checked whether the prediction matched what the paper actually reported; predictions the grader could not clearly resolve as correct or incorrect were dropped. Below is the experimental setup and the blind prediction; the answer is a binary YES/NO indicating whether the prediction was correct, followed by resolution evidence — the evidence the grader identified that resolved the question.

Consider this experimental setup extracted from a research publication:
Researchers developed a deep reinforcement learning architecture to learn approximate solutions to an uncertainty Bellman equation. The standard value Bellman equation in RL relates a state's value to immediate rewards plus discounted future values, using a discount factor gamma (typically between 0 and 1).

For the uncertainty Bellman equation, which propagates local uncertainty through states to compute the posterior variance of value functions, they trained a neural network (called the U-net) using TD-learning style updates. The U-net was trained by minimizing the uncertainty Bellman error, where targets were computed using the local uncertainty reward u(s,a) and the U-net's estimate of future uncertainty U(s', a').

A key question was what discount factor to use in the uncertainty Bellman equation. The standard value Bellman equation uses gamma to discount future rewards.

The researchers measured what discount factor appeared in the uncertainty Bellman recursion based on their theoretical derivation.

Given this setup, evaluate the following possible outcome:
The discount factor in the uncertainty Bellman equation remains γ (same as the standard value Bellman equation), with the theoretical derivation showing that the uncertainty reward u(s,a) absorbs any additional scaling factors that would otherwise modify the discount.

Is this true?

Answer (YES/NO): NO